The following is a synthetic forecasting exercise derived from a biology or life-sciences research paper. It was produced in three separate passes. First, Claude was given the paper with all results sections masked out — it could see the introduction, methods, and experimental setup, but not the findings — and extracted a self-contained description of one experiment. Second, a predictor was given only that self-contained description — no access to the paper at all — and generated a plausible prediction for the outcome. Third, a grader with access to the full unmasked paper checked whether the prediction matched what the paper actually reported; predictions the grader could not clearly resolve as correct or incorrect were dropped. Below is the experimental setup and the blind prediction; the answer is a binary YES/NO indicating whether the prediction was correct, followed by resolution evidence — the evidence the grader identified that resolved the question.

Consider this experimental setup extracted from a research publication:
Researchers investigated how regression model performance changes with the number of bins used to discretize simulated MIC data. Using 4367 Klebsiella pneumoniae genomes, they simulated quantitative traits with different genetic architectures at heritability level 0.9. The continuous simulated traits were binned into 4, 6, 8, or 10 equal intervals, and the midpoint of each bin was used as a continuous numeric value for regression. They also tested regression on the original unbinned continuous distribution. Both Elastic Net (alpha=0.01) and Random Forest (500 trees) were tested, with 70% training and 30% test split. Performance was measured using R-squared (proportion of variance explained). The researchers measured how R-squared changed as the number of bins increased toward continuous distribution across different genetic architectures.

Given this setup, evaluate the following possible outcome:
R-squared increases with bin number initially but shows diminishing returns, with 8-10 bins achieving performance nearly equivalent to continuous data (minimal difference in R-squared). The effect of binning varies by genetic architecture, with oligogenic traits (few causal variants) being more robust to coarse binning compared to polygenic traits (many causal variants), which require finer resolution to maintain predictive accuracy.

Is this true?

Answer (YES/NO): NO